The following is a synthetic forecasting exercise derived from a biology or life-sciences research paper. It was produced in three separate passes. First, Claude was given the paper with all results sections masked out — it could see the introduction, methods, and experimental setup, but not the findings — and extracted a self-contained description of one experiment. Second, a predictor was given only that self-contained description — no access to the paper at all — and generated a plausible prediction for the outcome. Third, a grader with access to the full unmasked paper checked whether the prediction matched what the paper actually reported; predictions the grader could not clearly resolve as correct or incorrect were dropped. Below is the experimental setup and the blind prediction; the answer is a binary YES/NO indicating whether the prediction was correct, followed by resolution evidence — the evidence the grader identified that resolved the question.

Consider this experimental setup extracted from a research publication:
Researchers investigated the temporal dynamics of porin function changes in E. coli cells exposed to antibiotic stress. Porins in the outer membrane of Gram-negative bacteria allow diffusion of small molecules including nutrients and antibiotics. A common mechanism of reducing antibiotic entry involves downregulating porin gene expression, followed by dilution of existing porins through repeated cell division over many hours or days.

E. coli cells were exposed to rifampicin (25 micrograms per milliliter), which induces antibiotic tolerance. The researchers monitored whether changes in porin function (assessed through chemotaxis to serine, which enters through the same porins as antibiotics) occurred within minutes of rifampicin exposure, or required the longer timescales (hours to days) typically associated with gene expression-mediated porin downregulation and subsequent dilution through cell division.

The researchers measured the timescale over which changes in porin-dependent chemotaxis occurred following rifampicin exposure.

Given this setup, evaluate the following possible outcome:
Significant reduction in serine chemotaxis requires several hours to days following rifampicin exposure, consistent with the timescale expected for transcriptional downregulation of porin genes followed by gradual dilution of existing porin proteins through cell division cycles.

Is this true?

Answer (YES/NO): NO